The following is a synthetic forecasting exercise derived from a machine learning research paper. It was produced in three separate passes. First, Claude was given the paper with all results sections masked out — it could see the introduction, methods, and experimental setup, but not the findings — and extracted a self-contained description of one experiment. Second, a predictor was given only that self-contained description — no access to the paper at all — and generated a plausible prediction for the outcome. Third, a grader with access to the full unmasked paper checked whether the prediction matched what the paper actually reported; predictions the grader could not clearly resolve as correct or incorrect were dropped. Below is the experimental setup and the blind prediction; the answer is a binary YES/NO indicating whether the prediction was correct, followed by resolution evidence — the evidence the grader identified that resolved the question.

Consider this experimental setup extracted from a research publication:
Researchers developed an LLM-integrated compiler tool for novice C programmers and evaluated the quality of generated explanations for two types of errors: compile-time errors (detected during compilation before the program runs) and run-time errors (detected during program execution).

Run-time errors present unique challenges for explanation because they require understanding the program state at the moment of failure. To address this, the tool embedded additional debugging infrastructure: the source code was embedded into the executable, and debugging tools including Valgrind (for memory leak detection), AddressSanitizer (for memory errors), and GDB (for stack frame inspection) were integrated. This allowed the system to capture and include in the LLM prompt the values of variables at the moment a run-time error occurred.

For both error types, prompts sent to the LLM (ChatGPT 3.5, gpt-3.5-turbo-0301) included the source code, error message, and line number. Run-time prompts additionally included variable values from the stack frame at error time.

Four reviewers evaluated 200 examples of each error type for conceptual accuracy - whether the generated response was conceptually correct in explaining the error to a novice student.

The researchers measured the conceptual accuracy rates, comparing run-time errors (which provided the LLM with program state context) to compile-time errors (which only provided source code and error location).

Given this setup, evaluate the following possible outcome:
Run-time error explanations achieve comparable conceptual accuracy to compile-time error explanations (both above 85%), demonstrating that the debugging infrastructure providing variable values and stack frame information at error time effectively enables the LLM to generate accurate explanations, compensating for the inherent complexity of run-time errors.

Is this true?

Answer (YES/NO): NO